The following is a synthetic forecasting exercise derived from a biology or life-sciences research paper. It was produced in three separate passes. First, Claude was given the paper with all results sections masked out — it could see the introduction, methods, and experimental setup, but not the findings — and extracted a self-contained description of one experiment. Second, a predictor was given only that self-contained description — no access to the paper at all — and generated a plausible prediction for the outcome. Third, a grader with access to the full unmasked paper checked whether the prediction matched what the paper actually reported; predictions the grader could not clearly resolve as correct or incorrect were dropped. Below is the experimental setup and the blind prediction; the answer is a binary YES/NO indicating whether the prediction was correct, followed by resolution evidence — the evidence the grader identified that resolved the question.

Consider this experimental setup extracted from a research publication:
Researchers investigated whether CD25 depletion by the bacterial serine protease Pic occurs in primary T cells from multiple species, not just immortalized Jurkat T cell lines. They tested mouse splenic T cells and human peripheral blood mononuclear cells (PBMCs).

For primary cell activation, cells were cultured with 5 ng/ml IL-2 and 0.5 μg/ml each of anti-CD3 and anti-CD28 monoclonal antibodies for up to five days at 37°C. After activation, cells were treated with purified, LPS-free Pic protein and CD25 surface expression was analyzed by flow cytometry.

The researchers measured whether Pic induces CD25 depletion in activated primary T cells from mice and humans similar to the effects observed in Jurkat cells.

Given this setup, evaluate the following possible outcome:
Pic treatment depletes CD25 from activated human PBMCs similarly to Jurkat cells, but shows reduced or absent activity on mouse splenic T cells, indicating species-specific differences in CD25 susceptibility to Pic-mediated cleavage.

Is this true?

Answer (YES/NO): NO